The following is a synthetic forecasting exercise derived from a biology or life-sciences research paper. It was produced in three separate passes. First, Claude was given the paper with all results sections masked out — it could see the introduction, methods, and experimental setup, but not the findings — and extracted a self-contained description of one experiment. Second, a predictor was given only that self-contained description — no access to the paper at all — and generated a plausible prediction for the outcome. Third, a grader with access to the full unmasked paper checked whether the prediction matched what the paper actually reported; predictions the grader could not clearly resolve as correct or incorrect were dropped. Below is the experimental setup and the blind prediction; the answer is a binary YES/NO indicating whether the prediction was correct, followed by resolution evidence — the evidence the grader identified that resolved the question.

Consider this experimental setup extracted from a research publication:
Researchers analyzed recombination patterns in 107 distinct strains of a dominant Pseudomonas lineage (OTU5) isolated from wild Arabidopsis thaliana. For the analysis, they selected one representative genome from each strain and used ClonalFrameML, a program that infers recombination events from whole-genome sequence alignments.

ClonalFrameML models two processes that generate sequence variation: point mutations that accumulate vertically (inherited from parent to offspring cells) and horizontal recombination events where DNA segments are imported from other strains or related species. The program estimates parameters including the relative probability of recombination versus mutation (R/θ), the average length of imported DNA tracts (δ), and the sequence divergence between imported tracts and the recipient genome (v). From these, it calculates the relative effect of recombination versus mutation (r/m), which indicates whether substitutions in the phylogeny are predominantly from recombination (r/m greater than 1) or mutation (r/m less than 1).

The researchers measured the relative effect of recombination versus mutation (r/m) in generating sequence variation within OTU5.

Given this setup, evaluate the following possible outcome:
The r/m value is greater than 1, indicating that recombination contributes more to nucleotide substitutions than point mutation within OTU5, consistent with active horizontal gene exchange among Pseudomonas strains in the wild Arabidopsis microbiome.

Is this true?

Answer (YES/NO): YES